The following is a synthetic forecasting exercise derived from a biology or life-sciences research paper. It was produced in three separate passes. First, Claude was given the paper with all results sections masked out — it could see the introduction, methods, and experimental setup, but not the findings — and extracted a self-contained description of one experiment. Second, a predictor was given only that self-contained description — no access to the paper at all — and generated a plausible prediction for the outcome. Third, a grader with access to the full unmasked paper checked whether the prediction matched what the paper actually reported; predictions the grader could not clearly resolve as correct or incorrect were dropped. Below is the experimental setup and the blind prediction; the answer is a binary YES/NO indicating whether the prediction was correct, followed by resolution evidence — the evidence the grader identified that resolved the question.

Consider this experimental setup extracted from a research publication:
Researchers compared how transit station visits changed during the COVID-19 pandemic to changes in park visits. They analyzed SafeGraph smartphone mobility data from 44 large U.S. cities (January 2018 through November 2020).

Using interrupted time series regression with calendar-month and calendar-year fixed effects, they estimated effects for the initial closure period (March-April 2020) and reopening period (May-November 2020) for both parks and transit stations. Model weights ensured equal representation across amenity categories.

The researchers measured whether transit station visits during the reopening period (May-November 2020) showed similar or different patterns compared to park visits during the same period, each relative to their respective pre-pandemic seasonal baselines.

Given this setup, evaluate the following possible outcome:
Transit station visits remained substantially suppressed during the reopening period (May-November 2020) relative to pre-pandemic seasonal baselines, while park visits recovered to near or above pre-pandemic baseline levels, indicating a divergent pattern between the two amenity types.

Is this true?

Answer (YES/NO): YES